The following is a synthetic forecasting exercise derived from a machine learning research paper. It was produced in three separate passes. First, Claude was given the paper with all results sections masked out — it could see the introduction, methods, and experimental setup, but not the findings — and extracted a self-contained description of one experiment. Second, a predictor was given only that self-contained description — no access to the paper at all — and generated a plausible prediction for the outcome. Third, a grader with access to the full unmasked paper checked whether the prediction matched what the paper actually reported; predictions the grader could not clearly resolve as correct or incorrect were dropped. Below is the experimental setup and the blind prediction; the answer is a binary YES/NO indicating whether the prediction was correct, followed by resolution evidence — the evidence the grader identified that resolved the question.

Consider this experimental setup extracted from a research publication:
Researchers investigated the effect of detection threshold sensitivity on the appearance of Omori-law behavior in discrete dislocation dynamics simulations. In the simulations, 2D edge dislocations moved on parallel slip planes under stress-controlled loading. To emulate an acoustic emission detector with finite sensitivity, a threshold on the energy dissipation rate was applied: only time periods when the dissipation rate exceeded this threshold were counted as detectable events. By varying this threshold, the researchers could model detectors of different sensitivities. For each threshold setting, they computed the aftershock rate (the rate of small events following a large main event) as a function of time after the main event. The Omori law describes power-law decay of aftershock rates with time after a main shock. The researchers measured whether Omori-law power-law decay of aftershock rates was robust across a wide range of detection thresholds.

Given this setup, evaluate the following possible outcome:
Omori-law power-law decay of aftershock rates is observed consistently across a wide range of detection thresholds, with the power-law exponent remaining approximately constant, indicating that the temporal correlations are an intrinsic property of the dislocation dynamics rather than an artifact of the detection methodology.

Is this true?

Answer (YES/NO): YES